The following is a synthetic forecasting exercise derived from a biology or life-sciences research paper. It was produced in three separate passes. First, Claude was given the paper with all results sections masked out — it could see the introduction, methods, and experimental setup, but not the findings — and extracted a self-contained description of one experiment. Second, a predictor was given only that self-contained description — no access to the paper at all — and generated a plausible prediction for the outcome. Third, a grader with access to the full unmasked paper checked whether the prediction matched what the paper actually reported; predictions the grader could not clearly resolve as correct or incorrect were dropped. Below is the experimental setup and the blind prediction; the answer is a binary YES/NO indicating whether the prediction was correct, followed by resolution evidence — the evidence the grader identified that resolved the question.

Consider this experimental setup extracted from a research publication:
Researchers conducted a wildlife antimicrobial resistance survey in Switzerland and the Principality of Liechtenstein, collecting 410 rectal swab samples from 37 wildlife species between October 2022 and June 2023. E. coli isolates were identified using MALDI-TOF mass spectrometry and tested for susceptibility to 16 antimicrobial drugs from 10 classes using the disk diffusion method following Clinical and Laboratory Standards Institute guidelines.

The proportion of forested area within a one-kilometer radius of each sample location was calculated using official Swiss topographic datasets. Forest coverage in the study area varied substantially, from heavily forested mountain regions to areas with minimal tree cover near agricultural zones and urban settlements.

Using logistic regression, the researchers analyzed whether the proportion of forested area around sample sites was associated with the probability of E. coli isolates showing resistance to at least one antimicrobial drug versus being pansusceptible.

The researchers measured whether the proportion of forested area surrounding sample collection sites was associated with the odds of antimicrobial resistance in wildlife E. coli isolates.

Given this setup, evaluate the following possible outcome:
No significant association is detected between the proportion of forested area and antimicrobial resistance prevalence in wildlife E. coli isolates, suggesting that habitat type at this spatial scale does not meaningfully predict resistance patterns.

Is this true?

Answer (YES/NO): NO